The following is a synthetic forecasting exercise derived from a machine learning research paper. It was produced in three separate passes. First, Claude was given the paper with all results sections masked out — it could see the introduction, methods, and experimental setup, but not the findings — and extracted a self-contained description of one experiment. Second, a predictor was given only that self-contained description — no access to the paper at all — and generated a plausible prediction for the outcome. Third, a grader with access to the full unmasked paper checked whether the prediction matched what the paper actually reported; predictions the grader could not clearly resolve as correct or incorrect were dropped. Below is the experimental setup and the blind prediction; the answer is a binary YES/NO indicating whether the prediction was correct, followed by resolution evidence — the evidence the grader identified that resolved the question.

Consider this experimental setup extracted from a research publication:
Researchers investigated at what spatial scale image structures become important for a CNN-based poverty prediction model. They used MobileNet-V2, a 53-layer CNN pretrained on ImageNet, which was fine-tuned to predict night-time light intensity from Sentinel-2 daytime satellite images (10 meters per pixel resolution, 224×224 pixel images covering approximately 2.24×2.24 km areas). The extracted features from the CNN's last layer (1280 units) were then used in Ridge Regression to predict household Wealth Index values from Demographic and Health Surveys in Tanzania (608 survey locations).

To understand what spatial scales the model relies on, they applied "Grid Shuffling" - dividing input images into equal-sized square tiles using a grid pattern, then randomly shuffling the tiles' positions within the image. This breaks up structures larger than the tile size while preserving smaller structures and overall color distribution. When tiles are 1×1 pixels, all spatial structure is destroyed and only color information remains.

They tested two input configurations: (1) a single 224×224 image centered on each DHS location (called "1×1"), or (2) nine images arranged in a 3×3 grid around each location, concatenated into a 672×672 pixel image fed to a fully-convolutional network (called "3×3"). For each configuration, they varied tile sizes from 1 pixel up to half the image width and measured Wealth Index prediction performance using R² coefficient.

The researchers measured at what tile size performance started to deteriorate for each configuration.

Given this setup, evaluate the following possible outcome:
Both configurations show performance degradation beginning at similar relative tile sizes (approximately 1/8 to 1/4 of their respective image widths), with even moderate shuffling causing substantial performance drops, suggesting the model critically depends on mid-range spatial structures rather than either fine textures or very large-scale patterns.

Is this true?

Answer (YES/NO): NO